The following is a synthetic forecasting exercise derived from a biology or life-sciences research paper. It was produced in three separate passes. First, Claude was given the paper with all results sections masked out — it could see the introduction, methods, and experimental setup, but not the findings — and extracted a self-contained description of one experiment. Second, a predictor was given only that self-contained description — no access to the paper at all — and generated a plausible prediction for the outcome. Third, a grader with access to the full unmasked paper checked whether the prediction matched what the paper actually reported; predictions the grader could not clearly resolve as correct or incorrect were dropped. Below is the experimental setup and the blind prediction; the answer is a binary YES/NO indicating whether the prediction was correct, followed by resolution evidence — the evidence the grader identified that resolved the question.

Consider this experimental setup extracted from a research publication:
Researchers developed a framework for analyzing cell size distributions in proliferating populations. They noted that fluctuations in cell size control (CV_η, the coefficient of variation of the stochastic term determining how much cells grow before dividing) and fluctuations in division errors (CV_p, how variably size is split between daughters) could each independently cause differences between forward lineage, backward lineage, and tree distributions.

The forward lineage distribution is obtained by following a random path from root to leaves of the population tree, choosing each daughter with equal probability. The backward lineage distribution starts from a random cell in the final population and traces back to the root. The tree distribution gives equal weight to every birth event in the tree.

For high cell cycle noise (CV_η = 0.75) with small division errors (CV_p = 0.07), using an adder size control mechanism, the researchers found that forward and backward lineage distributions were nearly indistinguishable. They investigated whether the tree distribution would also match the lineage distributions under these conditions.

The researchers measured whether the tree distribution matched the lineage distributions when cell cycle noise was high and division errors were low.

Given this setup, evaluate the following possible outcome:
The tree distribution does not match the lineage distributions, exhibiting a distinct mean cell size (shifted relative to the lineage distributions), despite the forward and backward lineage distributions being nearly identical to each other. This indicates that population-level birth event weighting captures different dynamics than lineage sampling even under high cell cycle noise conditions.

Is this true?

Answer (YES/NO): YES